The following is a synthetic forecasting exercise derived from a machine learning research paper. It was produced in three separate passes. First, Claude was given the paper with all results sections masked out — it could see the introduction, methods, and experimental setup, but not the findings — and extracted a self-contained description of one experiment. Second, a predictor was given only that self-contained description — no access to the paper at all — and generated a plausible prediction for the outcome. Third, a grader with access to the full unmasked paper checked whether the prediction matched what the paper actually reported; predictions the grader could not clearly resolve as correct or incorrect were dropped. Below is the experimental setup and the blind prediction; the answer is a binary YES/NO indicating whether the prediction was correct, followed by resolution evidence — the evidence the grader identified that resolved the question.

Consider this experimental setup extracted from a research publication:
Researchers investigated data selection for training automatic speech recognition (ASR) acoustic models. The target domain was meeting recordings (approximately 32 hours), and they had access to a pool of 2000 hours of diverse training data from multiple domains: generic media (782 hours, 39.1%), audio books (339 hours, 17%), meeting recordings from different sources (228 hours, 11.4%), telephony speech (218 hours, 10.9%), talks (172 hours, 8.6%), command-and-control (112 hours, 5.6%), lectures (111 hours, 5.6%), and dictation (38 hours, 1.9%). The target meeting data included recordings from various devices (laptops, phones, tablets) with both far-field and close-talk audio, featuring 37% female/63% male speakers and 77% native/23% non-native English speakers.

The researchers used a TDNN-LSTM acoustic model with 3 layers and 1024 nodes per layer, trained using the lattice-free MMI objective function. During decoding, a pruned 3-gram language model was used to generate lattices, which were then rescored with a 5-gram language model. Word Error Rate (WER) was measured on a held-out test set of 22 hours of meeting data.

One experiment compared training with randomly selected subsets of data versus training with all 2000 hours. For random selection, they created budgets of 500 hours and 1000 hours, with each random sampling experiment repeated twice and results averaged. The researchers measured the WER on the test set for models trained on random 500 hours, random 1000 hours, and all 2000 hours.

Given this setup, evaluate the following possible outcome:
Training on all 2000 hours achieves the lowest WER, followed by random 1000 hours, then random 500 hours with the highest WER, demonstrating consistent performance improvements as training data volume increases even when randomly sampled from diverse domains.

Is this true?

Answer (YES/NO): YES